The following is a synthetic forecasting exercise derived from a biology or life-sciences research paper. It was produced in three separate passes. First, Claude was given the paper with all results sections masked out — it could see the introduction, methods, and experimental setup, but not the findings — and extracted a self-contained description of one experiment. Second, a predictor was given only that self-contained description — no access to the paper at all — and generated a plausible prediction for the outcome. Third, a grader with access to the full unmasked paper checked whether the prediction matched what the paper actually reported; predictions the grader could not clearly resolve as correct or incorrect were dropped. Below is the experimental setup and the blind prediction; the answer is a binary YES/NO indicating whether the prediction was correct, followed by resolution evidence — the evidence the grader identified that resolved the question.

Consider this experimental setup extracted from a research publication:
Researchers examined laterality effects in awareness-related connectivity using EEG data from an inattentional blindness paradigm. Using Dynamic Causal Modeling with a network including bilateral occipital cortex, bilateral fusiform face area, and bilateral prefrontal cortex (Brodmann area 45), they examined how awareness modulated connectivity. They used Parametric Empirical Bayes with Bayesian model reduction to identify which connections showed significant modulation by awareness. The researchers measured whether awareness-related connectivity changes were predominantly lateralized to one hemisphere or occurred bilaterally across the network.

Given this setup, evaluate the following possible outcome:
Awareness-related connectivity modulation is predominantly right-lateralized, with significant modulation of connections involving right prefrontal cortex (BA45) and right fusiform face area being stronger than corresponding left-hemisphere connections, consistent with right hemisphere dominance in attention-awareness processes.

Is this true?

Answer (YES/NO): NO